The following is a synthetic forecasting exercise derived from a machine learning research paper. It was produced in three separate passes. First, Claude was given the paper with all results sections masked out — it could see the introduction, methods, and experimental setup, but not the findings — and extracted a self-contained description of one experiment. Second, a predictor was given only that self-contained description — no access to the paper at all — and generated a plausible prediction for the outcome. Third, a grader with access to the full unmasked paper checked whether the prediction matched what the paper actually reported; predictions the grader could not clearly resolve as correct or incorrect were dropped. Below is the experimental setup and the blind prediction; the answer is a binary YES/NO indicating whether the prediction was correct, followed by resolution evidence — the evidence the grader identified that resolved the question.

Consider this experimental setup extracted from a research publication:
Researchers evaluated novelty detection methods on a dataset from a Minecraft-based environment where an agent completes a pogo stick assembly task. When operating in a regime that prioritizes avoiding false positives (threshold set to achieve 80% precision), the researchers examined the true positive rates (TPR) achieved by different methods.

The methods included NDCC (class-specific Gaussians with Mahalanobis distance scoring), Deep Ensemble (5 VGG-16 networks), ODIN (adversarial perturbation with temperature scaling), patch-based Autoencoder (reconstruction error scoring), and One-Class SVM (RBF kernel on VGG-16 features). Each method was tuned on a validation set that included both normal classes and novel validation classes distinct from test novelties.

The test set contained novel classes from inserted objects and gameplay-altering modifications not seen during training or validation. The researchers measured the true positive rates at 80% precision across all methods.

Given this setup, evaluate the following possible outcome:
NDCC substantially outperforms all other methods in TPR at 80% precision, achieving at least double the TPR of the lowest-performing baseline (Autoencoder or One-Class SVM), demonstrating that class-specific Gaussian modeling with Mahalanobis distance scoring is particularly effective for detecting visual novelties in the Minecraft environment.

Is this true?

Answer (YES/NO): NO